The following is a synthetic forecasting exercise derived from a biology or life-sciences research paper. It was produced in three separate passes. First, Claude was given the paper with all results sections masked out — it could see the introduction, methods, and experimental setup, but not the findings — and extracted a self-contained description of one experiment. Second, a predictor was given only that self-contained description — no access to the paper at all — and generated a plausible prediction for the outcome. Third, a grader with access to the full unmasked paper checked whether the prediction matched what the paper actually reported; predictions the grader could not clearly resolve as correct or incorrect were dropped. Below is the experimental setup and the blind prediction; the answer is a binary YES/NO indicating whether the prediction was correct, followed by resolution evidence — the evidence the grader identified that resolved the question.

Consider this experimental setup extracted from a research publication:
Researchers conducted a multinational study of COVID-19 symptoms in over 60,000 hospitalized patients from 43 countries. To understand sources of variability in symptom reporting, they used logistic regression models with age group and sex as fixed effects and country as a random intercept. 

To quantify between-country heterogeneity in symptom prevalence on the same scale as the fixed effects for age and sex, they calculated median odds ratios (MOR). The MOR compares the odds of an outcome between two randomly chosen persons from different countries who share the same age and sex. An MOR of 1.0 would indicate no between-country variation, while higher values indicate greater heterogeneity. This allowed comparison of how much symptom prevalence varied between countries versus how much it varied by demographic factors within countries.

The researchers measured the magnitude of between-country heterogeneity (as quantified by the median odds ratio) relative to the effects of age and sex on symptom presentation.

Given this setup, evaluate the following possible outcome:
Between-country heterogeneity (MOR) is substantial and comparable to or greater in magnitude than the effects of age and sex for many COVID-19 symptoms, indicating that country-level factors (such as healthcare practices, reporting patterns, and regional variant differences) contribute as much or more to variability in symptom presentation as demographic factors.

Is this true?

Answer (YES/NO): YES